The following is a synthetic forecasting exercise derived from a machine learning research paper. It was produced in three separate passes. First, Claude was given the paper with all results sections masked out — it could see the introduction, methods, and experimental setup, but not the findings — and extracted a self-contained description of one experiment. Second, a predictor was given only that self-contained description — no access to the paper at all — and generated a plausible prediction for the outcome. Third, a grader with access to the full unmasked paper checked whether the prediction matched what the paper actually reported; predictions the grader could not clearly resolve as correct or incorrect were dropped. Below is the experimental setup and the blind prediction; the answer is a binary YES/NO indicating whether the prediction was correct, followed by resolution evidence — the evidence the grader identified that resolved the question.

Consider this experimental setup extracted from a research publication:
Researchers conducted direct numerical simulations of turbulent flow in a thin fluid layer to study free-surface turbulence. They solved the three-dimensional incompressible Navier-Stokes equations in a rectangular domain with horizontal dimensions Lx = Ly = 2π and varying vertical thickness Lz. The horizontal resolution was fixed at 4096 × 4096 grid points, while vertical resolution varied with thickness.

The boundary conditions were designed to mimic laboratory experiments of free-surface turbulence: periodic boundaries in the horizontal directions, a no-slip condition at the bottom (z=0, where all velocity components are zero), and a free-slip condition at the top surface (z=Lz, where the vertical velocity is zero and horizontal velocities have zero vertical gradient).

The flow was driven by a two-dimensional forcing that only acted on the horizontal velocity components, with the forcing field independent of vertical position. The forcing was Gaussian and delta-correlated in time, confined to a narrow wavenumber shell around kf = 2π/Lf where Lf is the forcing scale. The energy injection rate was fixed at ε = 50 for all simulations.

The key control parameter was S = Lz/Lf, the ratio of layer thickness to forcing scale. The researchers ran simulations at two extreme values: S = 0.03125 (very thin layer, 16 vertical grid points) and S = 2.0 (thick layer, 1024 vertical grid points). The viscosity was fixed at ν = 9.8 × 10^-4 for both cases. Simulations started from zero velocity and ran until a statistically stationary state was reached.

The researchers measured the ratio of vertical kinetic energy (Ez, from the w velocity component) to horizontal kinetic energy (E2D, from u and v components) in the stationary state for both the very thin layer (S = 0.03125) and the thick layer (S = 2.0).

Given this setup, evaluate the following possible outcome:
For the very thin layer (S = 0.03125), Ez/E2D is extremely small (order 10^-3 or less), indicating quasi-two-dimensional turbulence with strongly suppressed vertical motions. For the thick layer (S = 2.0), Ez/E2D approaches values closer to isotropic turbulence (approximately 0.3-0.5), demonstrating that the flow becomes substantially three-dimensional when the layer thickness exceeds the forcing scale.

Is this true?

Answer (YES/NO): NO